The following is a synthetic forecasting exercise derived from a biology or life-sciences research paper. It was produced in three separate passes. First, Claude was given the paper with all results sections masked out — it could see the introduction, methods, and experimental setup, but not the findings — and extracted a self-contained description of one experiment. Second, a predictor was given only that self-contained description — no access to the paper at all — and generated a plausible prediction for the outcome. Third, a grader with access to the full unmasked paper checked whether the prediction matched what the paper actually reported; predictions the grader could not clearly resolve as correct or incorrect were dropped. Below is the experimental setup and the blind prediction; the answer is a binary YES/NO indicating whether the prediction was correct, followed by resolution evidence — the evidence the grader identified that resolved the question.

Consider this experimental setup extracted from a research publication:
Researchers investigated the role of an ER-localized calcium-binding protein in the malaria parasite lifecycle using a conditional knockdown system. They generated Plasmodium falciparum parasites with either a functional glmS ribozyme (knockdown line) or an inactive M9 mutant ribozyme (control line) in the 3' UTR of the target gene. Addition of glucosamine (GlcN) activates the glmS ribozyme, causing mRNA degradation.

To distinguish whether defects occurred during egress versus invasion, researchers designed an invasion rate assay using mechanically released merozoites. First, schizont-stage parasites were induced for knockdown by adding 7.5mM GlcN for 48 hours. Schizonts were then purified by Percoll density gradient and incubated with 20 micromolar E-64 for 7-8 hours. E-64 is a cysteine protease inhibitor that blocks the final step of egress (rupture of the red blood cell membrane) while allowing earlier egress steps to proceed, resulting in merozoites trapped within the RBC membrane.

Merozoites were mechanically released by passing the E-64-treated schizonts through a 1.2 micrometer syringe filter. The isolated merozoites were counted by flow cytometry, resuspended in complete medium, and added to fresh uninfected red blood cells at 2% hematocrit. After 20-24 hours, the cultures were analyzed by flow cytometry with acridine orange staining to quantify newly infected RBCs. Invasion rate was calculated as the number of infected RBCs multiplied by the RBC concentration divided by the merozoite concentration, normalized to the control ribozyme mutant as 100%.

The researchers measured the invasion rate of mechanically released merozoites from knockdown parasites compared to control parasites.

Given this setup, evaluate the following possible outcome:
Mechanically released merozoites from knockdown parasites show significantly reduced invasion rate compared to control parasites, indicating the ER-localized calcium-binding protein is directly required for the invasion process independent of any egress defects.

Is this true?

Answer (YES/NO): YES